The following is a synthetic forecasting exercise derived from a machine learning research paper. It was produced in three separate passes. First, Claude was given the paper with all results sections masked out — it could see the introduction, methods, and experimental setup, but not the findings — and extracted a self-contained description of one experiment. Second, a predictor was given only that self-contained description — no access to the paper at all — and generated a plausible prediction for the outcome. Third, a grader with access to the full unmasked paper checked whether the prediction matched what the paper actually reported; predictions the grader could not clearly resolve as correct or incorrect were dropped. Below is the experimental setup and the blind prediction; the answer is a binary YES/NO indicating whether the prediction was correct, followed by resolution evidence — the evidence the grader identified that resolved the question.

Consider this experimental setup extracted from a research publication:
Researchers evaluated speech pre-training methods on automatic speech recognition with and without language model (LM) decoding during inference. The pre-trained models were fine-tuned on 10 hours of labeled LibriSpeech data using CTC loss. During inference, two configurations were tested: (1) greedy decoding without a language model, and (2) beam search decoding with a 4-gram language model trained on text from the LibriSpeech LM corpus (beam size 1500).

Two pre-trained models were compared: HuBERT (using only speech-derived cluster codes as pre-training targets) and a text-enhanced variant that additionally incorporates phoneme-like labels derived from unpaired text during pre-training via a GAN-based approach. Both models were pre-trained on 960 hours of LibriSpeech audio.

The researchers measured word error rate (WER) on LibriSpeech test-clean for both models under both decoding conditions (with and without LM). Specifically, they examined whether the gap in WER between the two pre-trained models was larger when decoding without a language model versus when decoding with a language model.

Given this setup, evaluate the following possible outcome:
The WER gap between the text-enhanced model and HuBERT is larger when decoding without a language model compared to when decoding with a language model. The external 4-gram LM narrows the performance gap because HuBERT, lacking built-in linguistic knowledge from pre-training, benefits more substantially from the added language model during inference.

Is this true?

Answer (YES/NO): YES